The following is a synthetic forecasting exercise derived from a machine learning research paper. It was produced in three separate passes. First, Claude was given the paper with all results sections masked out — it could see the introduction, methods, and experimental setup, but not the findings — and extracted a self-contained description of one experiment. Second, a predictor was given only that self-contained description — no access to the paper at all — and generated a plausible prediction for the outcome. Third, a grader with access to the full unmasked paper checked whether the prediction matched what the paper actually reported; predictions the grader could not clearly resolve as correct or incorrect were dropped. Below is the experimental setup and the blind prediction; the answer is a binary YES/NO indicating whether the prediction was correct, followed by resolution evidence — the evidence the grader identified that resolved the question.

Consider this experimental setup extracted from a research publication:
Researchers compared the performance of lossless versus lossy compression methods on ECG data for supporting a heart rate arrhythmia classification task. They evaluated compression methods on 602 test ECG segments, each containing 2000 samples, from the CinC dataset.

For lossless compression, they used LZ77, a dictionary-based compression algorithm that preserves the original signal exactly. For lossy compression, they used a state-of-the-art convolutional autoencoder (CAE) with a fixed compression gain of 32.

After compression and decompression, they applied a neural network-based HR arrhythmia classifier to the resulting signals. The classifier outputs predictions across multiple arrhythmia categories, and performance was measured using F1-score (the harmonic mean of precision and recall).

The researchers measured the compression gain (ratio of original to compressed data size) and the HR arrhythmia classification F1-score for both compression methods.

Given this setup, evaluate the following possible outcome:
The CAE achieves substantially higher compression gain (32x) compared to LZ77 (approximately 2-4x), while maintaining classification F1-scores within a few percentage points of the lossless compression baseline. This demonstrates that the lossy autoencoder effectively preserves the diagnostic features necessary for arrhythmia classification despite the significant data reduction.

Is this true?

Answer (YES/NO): NO